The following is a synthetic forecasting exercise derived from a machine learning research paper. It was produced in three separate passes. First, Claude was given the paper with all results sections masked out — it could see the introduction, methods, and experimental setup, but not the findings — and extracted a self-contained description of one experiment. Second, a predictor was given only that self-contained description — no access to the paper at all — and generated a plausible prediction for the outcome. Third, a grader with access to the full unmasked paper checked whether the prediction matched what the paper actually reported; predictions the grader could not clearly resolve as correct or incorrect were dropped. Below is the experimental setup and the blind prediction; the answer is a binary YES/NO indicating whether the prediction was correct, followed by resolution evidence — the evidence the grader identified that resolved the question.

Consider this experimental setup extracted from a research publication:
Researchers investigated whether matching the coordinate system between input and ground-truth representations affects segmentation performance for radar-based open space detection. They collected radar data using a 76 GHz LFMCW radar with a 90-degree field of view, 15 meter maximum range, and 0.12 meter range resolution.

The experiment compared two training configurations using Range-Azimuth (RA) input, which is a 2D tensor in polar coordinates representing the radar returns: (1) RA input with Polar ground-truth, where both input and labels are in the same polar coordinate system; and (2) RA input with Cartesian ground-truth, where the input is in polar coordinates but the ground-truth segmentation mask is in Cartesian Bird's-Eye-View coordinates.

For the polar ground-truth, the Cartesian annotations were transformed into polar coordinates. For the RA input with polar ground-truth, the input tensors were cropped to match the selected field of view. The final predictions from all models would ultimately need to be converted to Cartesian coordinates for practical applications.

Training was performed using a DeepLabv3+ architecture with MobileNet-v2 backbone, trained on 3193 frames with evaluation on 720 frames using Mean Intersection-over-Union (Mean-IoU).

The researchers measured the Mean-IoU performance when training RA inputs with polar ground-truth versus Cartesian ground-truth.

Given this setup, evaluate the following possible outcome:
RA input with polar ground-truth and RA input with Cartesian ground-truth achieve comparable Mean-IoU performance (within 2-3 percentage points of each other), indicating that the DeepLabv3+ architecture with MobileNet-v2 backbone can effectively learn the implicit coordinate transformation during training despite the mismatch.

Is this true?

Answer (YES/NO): NO